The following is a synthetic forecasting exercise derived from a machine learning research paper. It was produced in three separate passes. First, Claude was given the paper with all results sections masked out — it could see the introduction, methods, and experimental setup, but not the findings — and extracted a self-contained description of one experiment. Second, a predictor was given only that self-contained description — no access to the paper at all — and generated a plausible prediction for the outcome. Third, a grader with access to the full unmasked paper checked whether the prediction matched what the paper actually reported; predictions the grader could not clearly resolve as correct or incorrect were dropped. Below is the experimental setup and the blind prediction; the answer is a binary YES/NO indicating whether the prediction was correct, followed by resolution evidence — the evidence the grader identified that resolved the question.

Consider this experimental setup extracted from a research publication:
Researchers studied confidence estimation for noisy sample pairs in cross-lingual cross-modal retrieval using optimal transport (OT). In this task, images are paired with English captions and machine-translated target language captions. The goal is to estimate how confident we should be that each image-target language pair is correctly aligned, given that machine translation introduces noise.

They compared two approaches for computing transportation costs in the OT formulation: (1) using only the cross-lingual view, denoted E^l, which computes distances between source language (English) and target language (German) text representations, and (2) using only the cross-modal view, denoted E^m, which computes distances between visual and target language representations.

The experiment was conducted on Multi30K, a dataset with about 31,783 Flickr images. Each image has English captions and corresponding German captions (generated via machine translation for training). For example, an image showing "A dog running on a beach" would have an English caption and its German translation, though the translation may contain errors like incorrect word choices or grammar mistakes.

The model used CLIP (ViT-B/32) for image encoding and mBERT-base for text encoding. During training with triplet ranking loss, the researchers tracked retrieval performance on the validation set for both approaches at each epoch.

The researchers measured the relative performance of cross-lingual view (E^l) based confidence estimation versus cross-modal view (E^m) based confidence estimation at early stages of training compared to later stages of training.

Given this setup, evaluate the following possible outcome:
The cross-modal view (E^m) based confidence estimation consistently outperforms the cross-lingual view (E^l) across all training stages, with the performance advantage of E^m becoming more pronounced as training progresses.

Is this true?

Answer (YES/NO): NO